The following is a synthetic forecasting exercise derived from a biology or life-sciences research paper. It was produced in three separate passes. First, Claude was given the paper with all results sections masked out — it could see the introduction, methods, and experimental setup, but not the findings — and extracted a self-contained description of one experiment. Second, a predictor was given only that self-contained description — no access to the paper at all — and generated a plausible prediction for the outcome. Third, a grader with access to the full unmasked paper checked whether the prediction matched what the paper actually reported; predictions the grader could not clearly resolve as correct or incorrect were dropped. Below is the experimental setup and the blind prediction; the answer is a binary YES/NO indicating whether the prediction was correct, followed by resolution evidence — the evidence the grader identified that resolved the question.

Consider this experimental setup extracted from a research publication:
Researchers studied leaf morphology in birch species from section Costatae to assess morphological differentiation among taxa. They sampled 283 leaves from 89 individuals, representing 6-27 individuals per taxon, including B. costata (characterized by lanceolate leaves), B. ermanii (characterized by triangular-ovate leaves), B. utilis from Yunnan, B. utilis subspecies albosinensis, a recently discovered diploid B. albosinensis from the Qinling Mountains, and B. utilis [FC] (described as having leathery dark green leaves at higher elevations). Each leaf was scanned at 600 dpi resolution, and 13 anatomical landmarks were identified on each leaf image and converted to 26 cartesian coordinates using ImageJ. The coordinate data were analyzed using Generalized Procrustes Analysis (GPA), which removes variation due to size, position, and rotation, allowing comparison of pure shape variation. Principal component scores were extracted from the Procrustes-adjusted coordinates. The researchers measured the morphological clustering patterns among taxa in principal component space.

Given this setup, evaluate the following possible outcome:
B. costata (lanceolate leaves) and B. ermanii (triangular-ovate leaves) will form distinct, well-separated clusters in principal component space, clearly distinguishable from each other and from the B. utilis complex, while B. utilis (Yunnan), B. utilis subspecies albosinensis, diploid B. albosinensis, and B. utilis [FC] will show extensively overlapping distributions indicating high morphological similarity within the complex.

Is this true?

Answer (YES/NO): NO